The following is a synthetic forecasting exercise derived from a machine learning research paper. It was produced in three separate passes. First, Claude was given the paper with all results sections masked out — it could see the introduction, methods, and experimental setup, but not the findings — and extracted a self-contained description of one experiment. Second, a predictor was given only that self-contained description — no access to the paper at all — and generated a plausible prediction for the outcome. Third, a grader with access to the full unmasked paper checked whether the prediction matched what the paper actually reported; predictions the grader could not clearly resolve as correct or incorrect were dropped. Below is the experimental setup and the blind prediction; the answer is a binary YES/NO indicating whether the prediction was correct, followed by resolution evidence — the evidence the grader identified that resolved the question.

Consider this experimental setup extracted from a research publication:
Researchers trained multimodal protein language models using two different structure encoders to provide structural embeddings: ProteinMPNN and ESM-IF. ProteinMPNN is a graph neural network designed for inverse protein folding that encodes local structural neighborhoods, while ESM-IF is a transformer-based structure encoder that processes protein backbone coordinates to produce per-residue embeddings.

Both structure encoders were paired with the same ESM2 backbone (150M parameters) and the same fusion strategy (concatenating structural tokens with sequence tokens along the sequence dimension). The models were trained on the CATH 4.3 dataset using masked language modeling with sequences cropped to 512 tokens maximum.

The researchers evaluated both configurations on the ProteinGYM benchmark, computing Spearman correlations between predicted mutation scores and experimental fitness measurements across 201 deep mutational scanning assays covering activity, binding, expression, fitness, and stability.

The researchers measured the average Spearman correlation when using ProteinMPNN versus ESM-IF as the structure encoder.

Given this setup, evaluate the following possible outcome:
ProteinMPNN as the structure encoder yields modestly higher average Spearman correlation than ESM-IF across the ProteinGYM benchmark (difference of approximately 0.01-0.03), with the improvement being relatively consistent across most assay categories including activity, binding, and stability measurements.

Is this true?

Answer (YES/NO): NO